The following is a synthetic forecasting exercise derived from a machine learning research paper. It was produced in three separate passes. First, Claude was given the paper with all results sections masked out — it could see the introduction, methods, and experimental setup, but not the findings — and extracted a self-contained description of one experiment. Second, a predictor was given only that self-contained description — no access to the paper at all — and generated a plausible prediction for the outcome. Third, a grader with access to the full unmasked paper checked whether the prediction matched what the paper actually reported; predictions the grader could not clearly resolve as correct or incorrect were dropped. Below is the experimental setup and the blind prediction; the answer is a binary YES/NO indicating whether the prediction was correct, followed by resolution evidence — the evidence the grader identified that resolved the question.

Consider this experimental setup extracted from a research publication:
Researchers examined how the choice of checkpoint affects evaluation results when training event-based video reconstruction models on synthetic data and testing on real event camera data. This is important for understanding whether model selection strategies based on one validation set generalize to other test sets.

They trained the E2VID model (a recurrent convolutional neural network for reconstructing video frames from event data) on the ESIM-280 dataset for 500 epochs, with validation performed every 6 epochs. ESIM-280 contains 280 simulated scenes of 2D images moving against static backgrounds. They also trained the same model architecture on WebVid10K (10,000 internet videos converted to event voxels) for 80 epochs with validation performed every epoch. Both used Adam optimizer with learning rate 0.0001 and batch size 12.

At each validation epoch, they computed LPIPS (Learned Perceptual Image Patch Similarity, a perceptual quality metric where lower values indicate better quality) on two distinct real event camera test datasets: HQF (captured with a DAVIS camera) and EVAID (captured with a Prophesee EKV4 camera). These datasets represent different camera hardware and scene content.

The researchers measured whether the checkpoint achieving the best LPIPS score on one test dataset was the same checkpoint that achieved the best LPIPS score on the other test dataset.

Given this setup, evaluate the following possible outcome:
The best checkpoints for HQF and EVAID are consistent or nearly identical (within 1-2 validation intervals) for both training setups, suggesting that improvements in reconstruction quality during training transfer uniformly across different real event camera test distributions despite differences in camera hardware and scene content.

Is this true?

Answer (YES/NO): NO